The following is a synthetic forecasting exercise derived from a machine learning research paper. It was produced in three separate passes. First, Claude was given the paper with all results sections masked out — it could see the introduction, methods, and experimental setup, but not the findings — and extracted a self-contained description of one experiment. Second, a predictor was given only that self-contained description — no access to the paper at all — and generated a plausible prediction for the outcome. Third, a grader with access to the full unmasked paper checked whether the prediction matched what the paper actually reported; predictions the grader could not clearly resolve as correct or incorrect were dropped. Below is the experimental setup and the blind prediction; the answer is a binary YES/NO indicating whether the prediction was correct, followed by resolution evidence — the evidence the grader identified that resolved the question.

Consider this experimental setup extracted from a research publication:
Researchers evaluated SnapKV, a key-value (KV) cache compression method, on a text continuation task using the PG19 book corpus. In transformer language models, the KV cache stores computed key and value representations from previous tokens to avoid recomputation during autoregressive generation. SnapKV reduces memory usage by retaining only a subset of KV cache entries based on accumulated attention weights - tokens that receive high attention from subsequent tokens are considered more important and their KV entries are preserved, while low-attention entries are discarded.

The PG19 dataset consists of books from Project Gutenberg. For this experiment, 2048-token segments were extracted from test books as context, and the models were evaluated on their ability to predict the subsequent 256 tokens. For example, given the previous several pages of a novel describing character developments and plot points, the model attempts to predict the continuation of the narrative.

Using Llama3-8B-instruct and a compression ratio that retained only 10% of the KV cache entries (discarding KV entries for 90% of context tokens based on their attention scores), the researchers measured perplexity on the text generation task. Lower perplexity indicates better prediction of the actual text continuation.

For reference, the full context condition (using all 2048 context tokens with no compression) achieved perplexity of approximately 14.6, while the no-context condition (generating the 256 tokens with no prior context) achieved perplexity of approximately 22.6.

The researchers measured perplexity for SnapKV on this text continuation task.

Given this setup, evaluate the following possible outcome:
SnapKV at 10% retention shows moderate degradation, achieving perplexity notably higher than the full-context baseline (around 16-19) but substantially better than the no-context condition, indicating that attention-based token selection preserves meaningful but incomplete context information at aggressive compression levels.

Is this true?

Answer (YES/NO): NO